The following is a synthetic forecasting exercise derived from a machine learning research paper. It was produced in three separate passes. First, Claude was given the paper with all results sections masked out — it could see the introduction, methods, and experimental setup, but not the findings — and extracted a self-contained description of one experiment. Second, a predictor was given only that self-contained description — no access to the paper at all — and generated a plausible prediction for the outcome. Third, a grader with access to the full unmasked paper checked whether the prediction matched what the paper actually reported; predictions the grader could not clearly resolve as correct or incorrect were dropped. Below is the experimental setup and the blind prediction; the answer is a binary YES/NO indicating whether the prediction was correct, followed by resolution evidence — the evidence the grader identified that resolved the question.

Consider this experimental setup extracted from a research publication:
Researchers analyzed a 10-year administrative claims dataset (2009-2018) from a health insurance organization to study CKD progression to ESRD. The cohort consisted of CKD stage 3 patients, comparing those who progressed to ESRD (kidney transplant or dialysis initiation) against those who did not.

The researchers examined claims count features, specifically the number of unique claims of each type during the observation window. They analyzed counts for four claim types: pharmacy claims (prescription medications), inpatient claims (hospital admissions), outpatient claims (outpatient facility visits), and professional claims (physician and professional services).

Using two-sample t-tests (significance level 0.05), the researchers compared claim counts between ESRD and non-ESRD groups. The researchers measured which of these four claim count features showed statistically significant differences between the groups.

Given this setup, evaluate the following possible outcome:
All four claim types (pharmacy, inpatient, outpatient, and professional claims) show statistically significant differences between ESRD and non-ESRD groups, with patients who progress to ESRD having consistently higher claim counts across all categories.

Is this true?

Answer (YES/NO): NO